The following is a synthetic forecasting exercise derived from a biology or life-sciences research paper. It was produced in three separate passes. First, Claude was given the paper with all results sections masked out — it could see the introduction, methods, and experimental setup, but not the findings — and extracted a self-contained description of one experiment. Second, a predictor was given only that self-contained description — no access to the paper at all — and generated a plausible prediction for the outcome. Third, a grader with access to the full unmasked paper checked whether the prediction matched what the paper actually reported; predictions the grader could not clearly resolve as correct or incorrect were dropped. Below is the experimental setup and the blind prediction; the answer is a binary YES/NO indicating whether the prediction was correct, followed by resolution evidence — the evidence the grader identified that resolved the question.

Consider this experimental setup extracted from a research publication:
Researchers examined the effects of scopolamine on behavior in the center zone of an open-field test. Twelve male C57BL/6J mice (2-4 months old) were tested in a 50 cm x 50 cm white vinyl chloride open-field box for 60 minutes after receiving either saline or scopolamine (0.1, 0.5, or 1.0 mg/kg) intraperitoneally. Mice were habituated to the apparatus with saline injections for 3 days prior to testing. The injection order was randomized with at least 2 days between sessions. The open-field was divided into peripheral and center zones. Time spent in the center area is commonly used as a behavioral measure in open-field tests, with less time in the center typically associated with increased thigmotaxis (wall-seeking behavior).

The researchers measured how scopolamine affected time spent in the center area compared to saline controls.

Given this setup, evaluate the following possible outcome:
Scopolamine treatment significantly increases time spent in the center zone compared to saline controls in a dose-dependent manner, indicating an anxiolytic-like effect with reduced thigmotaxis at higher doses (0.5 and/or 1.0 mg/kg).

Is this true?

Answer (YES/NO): YES